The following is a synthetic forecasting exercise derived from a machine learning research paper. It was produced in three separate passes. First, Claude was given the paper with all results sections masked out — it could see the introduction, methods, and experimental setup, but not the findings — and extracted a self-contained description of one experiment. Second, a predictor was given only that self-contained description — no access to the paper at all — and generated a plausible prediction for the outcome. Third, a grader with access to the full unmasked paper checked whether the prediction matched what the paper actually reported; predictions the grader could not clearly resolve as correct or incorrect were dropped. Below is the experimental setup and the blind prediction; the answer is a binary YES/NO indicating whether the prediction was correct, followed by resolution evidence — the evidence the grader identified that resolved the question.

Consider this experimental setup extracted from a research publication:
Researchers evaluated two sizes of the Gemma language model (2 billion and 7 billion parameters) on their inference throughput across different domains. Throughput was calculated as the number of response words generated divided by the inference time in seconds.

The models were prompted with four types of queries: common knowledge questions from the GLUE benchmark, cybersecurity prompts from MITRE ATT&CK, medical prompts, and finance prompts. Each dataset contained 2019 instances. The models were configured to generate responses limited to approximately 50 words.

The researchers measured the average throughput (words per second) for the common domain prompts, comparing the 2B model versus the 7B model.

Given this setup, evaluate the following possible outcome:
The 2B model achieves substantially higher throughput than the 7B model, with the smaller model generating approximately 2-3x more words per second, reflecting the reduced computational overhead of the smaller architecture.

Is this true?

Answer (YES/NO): NO